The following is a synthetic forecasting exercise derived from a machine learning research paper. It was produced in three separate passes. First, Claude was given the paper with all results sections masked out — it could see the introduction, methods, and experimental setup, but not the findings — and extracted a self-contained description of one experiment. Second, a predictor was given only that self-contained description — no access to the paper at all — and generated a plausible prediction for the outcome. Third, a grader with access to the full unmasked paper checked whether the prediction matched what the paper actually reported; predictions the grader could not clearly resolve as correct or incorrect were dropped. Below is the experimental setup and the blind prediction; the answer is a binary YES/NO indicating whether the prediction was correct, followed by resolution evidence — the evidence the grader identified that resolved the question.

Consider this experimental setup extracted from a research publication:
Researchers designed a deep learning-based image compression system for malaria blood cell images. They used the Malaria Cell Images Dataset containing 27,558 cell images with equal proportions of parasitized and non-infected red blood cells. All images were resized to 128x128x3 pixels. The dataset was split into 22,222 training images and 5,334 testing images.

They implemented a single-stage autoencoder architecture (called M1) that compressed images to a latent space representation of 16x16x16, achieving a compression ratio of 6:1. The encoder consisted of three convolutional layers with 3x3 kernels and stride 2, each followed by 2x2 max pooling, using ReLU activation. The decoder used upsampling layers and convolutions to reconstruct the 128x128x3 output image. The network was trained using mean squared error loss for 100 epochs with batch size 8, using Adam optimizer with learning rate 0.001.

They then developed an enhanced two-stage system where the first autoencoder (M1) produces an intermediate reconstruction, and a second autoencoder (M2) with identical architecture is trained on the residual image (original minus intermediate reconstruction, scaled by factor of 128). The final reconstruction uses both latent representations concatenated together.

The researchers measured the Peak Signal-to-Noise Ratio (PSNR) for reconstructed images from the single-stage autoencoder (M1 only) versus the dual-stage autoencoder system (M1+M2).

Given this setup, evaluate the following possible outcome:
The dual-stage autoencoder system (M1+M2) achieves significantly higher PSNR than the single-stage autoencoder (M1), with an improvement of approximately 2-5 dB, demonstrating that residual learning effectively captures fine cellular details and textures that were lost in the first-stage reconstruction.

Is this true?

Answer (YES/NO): NO